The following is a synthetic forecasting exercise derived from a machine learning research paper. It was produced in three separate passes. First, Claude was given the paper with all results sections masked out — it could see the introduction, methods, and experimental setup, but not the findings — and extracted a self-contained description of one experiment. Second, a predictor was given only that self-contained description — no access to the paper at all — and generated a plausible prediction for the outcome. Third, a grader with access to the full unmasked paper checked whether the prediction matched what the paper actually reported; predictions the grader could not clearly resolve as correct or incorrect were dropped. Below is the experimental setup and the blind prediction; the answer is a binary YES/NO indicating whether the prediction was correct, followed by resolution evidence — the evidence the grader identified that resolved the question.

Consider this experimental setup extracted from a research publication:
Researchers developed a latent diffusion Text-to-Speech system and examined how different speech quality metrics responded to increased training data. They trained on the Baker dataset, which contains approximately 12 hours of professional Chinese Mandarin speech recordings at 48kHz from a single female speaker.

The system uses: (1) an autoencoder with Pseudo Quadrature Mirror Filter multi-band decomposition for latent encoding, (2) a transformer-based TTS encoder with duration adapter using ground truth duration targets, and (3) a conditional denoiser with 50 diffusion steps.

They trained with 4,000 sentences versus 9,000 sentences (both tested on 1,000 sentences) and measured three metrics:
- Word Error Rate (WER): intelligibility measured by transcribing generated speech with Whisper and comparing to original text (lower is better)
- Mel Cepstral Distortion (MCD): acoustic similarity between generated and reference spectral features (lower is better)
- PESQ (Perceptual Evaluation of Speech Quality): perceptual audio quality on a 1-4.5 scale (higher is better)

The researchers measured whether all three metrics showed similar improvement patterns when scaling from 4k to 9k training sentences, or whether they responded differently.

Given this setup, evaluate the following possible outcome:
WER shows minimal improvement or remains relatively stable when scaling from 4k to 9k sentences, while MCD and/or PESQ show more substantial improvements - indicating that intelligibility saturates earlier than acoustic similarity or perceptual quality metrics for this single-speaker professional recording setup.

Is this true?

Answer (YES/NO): NO